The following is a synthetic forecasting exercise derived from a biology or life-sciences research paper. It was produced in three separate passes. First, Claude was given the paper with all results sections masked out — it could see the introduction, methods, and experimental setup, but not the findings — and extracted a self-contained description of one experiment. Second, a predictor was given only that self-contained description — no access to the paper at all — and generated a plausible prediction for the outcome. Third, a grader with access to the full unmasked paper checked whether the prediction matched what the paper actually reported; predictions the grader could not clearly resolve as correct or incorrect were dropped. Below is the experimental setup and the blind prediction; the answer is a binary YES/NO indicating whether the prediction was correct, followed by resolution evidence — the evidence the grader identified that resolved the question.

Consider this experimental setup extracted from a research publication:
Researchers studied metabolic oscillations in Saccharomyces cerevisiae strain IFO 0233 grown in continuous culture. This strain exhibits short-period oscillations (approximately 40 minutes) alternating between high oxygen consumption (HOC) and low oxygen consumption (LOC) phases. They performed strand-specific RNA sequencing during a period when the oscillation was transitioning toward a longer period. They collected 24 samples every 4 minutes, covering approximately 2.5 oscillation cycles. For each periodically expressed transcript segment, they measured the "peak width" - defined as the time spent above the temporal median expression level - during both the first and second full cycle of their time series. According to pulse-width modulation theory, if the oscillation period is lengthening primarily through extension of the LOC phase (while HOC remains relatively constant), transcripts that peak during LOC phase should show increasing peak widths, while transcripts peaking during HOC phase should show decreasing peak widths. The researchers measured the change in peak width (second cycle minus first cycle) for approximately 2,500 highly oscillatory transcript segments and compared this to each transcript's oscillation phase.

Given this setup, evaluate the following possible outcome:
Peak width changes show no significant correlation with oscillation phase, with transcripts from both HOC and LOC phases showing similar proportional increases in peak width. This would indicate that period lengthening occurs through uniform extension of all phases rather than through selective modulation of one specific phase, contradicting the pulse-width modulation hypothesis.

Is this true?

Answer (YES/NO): NO